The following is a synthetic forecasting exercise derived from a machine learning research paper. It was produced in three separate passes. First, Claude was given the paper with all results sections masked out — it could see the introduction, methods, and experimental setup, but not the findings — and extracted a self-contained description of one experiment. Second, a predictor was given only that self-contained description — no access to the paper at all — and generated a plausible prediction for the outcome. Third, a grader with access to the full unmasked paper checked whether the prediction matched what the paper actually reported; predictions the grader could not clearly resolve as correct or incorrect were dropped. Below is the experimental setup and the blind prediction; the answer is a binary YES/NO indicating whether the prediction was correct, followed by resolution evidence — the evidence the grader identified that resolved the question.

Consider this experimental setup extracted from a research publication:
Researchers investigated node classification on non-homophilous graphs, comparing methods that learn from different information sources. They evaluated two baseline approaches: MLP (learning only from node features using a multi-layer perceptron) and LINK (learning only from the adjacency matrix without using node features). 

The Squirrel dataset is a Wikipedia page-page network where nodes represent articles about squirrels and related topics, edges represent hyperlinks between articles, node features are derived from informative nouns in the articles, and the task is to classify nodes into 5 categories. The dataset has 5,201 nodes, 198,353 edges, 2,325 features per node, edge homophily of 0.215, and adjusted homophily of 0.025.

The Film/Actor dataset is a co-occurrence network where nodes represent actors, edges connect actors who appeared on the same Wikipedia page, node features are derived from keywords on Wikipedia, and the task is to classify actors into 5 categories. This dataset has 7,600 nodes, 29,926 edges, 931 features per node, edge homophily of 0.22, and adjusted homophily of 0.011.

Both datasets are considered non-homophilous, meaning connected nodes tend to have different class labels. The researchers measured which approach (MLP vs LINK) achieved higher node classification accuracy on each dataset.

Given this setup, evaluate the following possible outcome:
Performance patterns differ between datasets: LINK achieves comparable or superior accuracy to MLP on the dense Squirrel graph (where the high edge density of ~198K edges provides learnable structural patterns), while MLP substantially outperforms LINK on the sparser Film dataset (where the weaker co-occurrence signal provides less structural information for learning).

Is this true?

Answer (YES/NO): YES